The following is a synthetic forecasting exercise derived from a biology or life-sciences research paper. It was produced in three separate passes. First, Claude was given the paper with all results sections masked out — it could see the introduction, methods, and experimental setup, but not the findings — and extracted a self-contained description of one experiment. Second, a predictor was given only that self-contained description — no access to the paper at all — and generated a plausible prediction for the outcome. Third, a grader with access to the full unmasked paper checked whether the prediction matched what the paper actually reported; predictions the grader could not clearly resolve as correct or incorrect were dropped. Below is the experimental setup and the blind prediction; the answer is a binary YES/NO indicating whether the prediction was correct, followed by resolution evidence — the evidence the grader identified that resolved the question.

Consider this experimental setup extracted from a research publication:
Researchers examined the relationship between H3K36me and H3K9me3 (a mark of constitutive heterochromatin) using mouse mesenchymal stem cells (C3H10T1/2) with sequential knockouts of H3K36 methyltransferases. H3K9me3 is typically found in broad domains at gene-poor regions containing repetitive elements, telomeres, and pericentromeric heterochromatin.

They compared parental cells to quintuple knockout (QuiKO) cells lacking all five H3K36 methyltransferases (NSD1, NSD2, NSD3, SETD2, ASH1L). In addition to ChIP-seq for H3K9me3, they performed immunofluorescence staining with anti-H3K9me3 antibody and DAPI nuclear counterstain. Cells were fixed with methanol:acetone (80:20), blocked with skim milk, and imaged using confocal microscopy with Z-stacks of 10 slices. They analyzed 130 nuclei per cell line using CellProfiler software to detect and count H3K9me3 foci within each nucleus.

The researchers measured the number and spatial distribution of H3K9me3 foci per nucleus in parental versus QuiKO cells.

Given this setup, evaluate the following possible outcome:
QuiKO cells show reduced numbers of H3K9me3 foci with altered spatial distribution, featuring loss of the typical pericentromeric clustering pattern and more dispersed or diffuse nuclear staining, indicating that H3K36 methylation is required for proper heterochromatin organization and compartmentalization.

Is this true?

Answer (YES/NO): YES